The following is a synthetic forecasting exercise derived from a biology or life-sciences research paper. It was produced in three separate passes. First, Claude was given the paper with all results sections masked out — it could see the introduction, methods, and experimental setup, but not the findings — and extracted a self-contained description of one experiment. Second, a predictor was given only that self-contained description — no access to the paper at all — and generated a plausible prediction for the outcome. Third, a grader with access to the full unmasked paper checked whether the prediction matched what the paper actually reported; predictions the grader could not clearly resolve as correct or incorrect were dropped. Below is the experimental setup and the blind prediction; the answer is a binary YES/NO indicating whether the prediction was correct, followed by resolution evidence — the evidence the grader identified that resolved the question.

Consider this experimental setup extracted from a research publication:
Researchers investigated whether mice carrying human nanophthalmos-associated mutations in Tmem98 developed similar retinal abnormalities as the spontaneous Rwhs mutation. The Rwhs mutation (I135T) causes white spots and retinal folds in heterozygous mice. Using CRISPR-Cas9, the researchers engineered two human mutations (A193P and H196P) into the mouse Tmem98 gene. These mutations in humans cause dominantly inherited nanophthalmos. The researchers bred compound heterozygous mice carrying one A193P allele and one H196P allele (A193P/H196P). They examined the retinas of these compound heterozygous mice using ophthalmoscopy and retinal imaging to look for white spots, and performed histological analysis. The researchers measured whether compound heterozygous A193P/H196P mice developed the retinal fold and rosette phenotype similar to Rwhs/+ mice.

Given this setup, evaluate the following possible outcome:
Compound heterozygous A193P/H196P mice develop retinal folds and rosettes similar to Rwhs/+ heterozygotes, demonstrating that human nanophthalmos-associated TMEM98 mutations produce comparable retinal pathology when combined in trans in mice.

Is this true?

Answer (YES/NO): YES